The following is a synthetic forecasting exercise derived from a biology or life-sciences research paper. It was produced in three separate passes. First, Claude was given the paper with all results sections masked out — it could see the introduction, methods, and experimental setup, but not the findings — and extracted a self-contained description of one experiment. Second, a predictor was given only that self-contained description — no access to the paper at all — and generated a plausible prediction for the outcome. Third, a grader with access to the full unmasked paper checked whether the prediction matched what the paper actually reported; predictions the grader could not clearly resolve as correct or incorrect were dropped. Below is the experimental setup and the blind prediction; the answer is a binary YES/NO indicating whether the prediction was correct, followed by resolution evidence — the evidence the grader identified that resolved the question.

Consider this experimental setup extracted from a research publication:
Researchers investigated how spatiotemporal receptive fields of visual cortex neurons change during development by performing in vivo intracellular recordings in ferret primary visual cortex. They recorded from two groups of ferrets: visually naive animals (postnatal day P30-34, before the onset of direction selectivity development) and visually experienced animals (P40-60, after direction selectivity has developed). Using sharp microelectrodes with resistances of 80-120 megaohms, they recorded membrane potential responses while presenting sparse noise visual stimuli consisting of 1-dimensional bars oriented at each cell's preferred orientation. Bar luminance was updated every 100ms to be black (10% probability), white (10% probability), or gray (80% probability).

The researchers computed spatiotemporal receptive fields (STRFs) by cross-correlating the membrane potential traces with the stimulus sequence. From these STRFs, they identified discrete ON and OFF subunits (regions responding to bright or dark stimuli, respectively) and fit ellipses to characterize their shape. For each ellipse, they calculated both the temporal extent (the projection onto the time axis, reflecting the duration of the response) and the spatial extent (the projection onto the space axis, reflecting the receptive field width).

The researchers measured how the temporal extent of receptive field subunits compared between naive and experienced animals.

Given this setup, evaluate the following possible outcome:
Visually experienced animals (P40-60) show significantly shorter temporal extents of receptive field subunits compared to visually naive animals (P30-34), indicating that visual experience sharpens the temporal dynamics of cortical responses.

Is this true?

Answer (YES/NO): NO